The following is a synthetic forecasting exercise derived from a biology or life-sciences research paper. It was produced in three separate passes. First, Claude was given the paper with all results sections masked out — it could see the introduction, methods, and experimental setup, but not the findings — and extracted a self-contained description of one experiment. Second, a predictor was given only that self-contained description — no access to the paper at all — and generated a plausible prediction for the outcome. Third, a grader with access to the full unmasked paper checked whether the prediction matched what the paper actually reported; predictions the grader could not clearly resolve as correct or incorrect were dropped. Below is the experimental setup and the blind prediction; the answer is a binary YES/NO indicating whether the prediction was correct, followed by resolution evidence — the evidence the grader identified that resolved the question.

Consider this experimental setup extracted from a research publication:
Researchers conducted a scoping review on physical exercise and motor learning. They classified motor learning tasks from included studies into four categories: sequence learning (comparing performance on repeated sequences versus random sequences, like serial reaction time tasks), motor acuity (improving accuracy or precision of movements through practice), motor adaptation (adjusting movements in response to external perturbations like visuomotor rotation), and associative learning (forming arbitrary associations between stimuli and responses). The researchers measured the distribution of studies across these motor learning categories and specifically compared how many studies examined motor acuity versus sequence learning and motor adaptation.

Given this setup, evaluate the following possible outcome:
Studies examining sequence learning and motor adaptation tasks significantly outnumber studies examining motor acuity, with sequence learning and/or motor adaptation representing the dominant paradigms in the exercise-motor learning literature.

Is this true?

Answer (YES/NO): NO